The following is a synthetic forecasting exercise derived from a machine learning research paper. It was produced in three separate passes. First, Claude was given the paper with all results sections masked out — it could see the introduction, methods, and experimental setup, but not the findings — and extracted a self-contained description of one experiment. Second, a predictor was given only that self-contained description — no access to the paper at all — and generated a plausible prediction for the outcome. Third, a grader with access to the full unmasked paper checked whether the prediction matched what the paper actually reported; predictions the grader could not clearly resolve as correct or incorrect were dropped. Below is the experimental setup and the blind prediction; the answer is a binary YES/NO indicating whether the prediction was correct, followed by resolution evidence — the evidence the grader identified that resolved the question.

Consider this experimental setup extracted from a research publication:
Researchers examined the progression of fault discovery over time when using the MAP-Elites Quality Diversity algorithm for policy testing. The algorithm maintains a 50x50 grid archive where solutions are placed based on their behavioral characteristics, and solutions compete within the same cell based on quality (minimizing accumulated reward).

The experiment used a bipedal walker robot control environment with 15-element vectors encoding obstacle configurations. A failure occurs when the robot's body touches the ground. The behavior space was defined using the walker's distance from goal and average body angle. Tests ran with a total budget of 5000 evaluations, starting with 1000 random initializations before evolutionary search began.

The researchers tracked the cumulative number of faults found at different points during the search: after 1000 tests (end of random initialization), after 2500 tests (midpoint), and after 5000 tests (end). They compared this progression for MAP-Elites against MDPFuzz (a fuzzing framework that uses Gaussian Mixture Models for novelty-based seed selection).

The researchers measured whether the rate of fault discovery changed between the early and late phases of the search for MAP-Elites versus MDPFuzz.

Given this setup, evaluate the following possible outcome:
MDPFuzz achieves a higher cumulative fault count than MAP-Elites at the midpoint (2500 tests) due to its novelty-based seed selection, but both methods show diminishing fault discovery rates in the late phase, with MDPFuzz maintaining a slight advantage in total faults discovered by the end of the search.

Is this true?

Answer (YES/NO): NO